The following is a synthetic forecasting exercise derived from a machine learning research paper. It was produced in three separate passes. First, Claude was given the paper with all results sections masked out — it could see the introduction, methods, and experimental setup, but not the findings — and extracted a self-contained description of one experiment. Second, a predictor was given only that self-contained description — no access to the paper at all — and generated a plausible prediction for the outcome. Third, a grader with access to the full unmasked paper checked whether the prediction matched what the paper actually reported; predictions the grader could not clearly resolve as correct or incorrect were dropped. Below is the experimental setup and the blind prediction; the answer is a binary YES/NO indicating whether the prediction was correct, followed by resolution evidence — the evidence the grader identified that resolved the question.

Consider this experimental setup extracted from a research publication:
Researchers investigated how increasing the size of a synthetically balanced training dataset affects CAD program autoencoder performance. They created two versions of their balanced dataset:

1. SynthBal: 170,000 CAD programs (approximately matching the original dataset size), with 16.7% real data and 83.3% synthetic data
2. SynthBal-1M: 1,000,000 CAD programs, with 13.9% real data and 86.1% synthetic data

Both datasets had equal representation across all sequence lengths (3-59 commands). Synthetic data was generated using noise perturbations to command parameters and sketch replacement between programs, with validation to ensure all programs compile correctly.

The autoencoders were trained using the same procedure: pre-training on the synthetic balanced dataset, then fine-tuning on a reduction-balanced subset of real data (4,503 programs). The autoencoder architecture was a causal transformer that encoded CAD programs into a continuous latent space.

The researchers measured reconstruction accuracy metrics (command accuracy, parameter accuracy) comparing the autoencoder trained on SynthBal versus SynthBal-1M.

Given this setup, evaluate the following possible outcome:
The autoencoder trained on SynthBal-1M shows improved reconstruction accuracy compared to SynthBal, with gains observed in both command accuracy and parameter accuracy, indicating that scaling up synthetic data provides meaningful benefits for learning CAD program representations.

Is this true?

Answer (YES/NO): NO